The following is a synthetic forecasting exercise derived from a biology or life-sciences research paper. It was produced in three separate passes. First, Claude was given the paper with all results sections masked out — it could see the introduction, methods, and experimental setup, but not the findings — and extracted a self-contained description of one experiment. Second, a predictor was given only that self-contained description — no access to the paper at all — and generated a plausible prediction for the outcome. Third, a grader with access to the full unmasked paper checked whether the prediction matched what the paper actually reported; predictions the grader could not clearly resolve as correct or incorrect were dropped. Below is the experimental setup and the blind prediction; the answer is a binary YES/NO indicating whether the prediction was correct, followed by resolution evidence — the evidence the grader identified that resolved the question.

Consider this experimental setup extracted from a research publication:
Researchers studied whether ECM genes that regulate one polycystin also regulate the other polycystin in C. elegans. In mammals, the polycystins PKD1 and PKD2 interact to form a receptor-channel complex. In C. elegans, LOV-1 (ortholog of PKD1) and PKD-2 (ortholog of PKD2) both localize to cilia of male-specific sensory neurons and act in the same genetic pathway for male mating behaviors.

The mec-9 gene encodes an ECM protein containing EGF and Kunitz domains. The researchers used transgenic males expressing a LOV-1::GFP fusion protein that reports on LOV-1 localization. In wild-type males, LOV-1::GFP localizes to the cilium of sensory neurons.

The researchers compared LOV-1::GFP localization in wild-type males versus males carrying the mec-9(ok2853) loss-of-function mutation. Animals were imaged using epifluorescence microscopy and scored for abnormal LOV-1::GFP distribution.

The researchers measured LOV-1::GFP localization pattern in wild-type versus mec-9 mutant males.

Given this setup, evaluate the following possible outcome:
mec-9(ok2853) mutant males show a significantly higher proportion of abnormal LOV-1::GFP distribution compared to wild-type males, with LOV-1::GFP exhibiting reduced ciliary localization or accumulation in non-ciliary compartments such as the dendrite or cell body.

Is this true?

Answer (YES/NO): NO